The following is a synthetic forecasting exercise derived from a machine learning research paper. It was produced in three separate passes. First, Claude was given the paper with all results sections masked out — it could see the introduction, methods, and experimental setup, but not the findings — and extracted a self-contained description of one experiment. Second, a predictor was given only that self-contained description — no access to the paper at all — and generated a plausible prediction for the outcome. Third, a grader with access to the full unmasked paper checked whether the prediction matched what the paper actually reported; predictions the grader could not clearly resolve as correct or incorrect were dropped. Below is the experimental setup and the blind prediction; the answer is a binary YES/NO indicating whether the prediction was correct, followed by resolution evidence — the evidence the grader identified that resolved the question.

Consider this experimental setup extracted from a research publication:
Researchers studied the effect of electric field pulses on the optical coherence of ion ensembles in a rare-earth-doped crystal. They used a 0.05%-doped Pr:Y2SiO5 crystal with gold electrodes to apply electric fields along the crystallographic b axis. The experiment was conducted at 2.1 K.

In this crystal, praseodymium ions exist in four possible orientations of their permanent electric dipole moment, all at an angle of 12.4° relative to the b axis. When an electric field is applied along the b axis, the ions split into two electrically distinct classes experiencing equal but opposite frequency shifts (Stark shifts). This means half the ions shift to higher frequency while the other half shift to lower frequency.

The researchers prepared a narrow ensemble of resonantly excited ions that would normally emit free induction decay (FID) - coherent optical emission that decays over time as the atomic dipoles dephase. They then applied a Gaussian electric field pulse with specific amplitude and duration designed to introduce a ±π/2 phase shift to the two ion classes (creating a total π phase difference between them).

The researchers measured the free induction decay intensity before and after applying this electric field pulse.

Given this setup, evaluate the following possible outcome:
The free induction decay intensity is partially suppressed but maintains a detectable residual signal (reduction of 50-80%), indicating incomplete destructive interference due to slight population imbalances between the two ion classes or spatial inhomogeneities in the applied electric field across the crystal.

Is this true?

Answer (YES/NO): NO